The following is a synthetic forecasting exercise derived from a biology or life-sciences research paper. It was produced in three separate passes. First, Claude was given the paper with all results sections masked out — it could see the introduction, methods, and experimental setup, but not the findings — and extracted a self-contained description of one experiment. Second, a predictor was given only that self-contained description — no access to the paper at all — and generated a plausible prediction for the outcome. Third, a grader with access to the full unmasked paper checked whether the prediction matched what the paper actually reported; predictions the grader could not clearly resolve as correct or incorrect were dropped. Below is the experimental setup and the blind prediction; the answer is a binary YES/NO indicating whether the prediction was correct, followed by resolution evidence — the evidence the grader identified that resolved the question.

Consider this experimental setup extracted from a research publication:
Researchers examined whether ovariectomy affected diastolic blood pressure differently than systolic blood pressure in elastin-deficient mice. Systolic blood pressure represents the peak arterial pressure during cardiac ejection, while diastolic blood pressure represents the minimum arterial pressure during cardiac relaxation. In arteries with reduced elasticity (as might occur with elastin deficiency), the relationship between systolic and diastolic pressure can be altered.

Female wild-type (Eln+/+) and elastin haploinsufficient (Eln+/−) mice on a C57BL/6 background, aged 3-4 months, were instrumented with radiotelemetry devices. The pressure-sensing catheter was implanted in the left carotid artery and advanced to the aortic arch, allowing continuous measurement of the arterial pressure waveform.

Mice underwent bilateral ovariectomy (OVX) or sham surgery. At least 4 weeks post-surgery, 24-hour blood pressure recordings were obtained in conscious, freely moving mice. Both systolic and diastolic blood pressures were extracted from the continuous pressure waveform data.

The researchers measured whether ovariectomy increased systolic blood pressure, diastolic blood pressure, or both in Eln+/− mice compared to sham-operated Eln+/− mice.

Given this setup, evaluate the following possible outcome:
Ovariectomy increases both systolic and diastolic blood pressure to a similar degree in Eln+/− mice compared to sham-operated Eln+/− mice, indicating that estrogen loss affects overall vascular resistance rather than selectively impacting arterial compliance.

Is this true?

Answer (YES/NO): NO